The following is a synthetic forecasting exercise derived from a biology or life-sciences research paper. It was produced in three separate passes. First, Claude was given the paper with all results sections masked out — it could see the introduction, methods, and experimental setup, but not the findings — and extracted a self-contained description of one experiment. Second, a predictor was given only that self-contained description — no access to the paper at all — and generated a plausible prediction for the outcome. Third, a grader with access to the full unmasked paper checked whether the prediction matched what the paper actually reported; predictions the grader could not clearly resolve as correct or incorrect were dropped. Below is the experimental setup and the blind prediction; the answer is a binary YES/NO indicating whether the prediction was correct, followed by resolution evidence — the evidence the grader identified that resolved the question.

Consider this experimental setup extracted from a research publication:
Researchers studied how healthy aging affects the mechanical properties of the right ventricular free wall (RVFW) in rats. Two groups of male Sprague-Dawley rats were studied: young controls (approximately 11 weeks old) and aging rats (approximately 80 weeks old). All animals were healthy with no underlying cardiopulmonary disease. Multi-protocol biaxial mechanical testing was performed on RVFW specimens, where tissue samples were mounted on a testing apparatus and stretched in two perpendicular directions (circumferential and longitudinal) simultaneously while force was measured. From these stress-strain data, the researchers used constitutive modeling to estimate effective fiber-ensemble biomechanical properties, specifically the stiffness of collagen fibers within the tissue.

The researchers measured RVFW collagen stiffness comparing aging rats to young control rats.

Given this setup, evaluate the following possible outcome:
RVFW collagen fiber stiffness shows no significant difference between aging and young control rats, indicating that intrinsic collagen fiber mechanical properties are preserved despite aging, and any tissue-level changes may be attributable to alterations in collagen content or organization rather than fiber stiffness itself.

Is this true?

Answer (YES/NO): NO